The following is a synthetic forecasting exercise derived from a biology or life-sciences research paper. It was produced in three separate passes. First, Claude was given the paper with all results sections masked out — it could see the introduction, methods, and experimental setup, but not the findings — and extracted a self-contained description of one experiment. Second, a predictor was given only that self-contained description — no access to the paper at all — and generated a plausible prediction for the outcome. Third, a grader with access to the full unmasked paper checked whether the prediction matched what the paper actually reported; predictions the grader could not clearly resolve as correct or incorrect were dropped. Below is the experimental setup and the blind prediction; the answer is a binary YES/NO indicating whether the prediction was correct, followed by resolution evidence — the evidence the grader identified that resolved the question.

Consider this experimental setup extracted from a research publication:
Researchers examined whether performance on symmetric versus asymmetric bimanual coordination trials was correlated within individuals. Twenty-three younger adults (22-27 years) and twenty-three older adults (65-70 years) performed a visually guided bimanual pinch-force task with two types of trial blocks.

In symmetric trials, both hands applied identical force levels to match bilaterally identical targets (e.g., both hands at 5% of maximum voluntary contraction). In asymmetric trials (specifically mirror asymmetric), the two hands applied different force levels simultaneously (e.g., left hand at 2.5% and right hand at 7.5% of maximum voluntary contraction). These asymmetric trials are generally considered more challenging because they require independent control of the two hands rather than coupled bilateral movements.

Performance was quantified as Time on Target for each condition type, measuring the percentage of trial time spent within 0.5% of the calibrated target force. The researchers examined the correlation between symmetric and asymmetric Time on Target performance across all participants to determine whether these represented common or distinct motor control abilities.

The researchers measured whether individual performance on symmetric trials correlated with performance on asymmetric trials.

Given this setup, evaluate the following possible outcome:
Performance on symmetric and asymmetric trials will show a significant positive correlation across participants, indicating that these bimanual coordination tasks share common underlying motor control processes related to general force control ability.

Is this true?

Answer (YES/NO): YES